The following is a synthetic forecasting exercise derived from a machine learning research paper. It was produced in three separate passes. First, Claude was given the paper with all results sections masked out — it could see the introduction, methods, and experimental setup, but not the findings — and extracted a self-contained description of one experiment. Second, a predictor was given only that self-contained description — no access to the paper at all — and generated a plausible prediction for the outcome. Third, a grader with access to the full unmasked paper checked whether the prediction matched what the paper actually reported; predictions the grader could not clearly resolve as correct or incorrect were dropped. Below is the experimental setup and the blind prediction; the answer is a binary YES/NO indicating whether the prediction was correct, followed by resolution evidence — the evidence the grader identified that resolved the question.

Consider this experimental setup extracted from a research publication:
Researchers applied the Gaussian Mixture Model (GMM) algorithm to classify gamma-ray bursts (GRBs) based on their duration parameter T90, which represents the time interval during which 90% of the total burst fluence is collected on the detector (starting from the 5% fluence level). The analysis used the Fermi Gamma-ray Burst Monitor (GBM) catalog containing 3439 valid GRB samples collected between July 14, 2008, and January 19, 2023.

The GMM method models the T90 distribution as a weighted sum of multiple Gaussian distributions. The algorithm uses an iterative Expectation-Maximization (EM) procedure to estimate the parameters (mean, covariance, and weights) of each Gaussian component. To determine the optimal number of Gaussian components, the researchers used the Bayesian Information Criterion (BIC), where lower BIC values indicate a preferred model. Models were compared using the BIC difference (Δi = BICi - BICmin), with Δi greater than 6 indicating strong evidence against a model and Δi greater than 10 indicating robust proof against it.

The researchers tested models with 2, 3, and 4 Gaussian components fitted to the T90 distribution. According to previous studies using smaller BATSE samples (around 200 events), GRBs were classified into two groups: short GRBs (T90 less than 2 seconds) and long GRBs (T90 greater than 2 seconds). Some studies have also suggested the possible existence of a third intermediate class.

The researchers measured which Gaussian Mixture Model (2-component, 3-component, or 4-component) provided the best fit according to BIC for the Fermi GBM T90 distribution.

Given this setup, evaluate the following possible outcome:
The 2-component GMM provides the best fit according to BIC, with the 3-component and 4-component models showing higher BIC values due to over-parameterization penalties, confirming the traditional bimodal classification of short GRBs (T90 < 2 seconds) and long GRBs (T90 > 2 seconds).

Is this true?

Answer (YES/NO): YES